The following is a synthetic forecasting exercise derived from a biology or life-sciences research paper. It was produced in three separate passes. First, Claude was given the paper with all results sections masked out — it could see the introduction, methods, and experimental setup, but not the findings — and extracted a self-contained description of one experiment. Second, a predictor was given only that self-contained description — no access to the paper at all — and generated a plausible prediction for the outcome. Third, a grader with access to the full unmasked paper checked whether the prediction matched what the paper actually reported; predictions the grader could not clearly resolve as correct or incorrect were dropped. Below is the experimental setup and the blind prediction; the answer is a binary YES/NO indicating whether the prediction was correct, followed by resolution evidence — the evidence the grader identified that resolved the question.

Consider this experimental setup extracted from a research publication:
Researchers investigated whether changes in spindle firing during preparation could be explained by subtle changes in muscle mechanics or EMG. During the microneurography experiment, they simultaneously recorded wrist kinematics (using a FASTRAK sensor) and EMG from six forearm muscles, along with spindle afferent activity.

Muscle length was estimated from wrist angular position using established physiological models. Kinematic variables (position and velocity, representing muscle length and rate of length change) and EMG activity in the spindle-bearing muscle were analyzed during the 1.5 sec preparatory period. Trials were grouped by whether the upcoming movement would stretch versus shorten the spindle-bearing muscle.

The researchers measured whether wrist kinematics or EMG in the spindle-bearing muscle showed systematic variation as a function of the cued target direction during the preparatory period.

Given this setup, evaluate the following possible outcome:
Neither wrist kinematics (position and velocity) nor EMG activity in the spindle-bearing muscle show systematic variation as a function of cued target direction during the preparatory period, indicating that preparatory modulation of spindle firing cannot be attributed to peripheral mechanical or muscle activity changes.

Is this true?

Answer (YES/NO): YES